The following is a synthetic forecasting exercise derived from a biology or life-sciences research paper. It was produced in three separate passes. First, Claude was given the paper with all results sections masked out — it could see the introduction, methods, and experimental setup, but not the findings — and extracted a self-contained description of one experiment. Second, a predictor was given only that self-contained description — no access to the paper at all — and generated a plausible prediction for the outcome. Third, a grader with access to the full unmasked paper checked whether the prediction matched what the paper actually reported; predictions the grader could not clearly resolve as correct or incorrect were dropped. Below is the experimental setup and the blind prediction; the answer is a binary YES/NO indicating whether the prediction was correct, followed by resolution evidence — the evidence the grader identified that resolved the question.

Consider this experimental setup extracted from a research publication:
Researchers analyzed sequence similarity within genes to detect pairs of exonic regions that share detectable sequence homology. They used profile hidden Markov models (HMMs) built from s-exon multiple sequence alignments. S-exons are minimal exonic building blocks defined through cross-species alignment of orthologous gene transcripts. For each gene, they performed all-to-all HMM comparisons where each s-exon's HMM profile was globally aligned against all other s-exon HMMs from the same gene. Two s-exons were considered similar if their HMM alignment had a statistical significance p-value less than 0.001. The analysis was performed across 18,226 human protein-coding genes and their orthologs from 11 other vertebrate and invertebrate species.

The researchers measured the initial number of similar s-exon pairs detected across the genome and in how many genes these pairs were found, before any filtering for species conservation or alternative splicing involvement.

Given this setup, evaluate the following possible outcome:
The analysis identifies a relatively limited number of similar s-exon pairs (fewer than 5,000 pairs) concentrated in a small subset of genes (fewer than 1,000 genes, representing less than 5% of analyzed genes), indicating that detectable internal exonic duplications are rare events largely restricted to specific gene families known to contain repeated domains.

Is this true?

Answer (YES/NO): NO